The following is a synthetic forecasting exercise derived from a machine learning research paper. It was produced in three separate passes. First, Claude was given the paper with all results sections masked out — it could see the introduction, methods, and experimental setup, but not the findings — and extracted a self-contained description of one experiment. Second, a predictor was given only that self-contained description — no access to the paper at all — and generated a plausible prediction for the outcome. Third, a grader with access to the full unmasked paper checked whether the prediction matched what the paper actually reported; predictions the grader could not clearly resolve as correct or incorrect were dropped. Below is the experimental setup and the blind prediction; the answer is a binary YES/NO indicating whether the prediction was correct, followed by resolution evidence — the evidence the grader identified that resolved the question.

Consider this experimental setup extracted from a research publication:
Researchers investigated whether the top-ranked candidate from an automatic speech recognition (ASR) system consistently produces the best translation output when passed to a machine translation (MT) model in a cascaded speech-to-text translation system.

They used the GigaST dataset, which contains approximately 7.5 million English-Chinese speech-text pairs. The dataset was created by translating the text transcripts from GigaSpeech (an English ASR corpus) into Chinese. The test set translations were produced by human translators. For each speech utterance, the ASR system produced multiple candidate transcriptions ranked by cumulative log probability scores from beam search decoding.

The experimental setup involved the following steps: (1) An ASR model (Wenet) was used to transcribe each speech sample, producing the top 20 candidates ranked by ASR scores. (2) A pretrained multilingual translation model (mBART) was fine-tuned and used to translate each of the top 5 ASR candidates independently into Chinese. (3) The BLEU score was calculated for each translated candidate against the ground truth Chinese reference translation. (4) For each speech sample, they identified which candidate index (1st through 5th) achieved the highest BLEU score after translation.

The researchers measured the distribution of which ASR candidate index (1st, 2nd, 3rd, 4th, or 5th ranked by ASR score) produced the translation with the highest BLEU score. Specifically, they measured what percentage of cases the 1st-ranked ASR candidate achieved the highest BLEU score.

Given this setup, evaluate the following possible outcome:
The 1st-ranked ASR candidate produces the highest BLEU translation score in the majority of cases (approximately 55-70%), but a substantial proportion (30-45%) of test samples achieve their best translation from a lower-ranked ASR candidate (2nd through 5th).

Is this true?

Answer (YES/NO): NO